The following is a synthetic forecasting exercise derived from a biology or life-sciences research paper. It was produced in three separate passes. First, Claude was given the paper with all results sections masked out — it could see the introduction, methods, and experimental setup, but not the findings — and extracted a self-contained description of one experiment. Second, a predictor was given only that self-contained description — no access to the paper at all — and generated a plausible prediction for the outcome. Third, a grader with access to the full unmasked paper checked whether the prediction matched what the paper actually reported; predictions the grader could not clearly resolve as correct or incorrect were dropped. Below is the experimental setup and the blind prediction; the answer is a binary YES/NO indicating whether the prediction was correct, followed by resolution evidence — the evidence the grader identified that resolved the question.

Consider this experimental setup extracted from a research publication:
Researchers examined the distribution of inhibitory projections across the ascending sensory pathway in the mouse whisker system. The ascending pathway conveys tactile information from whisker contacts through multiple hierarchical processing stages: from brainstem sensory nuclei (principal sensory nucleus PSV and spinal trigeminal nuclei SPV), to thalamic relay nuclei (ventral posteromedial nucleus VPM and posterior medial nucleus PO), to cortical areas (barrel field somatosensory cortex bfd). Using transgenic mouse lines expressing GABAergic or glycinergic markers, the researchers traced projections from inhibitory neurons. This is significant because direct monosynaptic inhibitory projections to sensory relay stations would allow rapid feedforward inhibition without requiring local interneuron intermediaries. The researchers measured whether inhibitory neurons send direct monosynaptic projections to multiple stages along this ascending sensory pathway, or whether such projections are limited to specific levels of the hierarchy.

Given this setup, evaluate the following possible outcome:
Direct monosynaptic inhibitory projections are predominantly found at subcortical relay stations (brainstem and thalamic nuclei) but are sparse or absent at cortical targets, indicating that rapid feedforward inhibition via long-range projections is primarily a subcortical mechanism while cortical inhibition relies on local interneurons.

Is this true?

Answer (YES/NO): NO